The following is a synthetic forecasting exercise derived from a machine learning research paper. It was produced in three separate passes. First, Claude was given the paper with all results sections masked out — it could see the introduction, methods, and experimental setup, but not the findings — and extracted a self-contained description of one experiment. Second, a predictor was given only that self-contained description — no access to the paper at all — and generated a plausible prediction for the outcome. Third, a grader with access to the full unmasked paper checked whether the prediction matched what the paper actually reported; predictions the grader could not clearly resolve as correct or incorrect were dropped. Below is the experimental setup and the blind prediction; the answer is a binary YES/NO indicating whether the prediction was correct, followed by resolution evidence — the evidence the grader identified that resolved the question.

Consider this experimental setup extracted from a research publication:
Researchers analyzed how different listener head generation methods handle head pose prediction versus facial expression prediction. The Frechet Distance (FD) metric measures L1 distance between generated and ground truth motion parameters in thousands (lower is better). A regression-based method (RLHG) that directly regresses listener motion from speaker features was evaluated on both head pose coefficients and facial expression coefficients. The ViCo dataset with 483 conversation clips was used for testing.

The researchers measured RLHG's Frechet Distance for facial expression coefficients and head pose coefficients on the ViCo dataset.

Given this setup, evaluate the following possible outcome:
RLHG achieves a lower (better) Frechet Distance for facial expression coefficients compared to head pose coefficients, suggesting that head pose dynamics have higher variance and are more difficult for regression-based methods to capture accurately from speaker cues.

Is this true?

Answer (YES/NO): NO